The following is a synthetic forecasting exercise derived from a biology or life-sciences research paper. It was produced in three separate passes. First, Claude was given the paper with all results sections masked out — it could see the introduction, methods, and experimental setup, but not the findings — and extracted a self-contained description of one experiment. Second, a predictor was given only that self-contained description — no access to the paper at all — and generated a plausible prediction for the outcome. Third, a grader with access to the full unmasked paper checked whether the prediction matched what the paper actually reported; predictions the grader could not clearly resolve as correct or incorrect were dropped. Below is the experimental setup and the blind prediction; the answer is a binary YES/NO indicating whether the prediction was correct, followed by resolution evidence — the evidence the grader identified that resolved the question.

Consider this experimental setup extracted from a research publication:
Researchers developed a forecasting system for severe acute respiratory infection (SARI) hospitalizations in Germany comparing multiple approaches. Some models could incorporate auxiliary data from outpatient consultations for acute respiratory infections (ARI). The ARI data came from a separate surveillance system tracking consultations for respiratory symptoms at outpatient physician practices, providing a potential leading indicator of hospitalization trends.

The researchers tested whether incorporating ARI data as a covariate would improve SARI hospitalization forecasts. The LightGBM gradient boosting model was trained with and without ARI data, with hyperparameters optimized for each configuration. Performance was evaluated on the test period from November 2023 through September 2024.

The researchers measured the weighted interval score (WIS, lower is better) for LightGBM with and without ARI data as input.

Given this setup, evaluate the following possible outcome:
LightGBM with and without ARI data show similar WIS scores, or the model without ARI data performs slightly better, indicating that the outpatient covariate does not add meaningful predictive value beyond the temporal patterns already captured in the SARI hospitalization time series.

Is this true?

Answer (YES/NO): YES